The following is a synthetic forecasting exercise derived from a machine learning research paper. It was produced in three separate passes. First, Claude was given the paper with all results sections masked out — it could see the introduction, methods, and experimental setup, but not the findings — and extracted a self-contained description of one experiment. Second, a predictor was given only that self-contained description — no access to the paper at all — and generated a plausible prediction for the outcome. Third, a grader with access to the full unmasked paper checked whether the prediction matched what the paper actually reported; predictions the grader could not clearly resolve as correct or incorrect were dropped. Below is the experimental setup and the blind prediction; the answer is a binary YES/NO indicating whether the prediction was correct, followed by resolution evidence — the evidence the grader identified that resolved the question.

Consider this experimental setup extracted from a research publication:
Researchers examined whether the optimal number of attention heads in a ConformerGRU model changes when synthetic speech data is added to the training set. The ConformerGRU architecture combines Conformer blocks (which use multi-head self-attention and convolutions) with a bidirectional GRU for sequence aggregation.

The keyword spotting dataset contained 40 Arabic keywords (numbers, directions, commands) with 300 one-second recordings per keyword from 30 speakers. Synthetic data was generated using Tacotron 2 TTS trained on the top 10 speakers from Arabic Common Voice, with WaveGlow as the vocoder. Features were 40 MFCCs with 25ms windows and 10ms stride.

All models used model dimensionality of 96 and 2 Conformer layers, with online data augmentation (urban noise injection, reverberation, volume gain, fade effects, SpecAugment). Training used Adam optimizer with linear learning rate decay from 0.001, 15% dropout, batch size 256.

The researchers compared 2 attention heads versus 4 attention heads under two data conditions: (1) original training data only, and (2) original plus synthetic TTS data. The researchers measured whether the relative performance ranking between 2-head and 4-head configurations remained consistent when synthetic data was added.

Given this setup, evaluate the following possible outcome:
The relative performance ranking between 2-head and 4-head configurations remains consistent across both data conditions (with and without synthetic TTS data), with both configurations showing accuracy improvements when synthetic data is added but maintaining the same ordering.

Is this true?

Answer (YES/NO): NO